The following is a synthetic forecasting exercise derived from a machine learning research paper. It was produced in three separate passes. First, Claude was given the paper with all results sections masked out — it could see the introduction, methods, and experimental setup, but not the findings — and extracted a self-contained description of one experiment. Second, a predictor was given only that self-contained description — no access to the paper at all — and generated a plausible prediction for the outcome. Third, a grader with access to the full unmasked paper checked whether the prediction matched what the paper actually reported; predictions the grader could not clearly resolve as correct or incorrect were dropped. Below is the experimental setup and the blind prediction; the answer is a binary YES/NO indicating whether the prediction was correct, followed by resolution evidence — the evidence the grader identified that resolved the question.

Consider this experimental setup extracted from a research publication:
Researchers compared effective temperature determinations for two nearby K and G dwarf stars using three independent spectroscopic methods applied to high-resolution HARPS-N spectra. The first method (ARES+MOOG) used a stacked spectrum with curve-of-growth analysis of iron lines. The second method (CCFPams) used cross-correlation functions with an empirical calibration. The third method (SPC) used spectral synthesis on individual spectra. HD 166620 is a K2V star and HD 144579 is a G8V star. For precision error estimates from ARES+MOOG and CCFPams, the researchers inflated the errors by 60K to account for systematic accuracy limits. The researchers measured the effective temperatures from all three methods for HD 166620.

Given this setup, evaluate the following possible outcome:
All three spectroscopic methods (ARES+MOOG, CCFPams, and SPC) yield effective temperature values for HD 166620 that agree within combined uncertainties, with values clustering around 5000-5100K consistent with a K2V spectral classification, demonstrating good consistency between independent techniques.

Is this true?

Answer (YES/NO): NO